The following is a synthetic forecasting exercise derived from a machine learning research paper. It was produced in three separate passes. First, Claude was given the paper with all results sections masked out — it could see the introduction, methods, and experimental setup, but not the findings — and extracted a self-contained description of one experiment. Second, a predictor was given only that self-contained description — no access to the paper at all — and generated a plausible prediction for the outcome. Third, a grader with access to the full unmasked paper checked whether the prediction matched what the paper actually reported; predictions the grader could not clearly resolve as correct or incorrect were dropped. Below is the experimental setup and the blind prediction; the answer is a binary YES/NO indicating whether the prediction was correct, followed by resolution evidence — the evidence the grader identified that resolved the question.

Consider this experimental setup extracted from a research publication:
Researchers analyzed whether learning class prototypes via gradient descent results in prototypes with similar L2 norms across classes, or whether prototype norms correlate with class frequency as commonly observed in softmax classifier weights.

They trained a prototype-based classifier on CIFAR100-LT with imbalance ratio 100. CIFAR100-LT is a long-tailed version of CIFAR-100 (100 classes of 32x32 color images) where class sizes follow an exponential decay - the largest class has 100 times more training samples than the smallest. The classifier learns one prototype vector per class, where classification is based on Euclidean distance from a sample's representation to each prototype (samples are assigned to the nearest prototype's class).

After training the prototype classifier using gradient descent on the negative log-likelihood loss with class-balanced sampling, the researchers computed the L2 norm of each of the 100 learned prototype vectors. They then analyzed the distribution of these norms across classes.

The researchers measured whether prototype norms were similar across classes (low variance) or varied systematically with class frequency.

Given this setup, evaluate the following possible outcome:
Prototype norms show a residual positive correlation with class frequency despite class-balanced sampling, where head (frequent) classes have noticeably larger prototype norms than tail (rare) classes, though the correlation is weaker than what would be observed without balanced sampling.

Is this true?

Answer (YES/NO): NO